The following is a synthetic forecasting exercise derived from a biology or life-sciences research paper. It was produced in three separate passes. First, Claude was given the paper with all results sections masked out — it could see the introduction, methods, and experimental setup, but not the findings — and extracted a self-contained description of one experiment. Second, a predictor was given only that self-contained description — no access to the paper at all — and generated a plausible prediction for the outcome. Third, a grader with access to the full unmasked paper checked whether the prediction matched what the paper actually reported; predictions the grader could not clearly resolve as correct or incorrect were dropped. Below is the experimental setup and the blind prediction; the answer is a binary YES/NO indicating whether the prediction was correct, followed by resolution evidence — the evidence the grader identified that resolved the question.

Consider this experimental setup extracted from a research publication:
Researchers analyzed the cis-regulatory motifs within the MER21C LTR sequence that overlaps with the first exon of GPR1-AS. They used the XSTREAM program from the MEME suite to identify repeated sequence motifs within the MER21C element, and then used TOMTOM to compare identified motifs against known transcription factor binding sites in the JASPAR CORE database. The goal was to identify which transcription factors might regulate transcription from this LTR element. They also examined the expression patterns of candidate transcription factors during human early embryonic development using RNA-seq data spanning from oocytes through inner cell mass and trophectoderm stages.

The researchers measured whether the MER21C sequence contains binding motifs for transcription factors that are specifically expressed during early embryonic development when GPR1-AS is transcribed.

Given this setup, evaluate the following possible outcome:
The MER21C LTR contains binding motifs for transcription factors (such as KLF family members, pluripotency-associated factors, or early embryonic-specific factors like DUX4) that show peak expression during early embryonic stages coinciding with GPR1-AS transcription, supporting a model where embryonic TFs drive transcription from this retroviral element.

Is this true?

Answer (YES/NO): YES